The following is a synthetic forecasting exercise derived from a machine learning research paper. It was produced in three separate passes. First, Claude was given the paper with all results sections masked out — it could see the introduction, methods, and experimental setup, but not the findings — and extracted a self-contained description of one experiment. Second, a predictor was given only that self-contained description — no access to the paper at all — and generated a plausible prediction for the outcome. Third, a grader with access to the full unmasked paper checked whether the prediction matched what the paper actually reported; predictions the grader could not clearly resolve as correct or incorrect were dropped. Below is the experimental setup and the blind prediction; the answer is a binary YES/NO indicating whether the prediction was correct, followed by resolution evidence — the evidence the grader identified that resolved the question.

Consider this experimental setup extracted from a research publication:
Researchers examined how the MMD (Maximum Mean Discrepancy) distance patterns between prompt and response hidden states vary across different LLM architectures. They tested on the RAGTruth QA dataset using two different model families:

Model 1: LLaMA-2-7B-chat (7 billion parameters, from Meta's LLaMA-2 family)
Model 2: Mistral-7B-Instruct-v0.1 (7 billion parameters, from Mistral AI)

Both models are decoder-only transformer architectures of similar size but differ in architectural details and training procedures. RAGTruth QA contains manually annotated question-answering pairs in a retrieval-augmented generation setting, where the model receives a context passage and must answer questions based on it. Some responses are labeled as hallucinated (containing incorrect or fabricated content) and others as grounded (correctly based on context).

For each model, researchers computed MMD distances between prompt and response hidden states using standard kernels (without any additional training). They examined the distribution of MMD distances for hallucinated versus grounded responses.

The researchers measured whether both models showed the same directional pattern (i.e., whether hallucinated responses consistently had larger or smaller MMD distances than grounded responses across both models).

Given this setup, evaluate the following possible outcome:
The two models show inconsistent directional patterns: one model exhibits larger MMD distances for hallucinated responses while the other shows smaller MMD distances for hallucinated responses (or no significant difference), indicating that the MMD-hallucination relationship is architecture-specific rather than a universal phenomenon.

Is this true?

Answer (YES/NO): NO